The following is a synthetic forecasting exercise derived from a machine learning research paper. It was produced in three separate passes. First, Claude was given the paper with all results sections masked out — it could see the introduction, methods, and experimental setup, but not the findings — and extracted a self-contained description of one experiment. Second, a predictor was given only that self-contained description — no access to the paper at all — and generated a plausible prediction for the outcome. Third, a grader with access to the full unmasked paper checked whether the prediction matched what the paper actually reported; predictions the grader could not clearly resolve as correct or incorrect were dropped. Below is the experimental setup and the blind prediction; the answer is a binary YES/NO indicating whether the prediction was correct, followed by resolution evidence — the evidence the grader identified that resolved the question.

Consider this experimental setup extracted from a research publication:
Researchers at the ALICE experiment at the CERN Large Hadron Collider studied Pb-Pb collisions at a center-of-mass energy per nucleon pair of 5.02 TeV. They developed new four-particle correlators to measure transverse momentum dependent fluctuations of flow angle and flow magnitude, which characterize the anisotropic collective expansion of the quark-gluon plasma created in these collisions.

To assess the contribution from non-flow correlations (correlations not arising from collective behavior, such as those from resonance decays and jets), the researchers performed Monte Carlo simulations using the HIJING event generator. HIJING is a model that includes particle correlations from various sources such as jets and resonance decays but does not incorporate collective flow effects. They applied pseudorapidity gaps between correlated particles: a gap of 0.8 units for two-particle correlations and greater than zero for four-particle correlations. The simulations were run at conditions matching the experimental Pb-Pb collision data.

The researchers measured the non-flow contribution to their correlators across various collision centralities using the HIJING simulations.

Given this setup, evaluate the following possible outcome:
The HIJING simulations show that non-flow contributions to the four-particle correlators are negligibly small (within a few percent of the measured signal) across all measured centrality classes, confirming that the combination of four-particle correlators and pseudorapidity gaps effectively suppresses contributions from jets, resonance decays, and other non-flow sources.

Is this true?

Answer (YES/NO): YES